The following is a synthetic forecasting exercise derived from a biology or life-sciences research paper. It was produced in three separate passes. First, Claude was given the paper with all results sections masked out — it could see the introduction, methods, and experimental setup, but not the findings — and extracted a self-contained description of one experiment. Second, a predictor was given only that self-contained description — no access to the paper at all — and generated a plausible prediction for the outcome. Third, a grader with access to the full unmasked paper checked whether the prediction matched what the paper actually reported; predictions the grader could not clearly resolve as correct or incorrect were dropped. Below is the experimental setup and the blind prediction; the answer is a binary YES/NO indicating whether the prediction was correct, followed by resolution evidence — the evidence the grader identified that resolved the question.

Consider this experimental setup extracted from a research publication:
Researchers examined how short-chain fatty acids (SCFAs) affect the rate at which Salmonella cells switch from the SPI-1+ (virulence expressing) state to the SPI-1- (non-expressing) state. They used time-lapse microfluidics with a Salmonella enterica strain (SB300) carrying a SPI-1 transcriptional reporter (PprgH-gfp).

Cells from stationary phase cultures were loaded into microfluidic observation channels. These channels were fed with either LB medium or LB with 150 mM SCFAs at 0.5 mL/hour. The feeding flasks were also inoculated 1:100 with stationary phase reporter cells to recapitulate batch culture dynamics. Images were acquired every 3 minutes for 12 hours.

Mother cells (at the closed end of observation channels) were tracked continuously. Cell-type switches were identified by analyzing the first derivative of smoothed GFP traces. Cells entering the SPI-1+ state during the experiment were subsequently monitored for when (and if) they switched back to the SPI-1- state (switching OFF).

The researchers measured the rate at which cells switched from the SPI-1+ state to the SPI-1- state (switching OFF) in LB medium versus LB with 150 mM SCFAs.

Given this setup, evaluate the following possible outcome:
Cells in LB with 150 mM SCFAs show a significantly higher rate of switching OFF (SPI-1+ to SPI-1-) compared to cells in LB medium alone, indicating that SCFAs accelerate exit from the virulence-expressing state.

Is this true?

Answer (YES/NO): NO